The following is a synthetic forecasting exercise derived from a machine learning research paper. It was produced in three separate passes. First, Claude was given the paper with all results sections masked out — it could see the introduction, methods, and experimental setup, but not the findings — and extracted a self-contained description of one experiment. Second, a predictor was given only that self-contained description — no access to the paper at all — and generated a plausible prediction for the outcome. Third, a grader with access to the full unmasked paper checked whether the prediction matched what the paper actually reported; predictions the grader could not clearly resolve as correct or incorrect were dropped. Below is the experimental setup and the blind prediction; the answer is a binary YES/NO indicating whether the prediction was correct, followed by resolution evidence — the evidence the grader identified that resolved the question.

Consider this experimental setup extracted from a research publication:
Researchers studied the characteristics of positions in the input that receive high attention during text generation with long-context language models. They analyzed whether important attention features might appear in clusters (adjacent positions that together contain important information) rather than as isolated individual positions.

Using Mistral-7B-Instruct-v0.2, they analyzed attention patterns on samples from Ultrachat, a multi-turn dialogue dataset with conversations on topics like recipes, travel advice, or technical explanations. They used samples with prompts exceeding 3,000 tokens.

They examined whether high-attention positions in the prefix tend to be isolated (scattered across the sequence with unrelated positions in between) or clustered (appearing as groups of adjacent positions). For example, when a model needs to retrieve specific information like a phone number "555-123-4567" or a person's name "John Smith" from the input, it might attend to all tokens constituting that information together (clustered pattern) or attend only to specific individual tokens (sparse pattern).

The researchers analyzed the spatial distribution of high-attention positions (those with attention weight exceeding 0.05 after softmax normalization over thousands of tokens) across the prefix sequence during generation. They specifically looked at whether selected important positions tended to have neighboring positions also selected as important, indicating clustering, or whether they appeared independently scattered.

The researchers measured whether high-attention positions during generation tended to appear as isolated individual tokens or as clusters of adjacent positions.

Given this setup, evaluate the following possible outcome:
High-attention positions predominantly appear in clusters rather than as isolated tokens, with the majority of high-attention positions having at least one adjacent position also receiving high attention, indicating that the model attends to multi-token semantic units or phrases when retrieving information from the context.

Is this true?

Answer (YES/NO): NO